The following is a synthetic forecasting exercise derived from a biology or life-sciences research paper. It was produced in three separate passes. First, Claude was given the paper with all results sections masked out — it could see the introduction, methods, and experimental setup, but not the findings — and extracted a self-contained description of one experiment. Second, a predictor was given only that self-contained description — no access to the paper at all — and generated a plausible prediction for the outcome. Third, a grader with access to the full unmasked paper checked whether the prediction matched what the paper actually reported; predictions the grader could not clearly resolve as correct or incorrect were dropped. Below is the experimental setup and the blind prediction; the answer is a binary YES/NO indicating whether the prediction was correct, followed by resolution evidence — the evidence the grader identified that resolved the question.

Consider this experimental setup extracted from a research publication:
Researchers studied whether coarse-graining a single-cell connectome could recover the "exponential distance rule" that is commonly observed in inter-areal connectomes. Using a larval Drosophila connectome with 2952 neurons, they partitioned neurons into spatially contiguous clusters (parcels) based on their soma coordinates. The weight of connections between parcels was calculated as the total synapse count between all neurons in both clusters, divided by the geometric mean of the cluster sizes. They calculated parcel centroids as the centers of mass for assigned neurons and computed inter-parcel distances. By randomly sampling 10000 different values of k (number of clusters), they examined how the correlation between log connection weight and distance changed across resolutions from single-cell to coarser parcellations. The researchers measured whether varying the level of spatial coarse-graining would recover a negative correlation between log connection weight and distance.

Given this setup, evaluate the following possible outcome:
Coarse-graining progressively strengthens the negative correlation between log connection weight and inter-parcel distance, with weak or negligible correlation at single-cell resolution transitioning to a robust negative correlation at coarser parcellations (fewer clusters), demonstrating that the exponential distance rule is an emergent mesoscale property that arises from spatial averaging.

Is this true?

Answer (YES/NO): YES